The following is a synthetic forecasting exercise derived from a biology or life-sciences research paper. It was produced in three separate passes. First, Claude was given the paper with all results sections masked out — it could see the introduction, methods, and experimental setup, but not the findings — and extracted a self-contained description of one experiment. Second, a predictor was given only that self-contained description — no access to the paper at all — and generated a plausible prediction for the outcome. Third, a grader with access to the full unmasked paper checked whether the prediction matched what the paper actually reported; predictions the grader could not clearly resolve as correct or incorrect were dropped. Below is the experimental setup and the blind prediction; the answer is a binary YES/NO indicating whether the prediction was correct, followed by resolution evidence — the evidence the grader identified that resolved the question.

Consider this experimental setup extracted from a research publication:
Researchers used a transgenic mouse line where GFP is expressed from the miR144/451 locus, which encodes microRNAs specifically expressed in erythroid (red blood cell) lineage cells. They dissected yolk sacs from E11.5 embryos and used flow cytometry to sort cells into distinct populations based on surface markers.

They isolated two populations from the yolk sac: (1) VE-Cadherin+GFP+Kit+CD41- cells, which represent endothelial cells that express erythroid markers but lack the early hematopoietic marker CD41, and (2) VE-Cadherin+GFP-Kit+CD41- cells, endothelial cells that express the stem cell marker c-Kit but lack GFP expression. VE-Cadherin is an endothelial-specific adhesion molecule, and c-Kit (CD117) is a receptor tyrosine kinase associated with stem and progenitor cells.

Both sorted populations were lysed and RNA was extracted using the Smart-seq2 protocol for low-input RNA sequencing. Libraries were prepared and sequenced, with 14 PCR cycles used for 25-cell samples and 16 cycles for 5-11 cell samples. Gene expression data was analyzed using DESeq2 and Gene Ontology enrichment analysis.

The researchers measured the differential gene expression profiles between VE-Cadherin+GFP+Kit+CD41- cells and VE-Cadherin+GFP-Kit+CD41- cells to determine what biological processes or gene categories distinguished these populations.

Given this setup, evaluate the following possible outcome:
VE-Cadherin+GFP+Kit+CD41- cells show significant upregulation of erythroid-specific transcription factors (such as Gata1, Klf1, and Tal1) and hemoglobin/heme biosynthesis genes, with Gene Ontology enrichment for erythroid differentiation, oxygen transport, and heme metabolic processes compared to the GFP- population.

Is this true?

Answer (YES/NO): NO